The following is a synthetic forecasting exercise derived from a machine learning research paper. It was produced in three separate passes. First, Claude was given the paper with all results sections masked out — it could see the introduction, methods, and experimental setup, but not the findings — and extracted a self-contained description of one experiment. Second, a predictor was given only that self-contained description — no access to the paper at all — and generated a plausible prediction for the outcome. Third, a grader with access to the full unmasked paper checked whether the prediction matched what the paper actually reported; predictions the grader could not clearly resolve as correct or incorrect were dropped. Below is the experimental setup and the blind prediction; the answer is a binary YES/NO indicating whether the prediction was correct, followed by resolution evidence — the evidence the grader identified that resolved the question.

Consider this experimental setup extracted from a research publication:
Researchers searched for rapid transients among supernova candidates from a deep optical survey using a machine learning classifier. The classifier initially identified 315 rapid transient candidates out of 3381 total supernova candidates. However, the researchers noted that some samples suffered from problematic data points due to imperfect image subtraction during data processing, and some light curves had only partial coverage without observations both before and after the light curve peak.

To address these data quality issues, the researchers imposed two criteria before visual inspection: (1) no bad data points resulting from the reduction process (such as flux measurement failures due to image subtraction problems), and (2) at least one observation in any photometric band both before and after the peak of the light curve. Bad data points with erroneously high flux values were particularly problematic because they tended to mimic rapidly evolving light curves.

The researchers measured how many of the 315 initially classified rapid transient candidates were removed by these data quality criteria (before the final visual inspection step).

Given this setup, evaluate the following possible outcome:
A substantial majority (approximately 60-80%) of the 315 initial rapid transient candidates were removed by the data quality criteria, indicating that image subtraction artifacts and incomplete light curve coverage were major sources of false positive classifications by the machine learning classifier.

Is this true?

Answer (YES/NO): YES